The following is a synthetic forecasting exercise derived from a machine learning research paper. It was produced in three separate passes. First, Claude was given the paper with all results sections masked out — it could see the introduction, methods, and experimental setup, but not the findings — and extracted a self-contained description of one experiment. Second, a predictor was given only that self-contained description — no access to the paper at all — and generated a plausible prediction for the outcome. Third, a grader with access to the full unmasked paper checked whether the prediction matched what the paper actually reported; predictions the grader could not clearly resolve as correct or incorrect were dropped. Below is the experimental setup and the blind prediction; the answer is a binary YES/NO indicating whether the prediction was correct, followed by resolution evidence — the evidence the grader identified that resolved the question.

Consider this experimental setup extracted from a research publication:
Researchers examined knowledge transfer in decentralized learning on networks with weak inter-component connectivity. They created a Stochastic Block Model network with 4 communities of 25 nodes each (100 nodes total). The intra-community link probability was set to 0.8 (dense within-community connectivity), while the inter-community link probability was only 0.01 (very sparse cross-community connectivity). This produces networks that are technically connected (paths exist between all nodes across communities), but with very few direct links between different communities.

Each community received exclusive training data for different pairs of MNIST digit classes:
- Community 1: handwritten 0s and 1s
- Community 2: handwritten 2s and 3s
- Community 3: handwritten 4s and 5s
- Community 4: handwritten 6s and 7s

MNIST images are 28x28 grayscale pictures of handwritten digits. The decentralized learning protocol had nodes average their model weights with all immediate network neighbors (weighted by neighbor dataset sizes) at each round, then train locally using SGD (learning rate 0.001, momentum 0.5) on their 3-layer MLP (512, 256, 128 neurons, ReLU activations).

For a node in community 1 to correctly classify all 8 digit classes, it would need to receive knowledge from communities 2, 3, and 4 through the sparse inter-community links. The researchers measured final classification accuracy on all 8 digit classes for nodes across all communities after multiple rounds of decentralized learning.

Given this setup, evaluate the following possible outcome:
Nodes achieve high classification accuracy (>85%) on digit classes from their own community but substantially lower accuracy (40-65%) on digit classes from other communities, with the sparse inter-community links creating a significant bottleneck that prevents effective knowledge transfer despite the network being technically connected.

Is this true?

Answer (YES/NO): NO